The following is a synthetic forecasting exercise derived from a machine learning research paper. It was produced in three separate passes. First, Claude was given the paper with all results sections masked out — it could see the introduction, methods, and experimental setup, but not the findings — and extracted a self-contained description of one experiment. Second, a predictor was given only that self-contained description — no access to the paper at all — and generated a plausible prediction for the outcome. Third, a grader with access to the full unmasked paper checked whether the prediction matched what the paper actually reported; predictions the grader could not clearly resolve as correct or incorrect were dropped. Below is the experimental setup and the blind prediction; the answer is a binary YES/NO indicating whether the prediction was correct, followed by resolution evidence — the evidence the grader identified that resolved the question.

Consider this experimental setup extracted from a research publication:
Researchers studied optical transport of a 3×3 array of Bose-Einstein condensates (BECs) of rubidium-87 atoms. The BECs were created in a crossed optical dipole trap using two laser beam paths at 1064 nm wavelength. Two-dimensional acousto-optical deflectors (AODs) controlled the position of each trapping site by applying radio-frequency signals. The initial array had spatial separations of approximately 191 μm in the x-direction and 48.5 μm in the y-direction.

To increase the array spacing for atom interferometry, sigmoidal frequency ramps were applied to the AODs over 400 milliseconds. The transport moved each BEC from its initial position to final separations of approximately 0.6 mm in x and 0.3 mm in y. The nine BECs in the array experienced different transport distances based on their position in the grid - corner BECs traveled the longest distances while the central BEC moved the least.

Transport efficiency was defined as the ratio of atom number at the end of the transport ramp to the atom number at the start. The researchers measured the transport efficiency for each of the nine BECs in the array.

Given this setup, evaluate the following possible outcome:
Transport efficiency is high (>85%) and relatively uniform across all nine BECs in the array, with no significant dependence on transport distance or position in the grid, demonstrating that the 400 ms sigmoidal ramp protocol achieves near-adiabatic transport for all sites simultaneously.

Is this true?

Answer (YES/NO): NO